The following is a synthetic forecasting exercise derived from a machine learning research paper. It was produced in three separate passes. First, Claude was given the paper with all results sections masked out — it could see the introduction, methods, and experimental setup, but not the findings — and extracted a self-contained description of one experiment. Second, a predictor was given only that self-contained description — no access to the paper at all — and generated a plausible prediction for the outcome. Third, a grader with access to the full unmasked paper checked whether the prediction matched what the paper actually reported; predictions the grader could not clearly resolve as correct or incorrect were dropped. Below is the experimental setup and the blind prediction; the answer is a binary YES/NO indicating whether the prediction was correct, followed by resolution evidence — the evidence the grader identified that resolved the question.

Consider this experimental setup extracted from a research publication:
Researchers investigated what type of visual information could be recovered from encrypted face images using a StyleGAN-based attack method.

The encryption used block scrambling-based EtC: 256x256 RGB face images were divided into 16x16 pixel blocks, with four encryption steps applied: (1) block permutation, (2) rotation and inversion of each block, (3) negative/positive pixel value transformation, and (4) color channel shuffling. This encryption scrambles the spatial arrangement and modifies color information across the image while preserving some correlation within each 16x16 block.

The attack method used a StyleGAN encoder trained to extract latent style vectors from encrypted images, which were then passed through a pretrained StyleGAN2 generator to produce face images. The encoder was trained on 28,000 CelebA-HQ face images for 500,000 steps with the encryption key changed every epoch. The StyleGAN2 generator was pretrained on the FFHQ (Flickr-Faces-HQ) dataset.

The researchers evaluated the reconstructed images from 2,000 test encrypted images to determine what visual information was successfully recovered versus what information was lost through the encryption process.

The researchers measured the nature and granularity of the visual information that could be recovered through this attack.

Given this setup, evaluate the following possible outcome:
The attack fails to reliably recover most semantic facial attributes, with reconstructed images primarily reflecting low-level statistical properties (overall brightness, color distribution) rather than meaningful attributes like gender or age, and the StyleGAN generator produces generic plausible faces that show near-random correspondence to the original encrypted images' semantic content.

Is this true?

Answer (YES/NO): NO